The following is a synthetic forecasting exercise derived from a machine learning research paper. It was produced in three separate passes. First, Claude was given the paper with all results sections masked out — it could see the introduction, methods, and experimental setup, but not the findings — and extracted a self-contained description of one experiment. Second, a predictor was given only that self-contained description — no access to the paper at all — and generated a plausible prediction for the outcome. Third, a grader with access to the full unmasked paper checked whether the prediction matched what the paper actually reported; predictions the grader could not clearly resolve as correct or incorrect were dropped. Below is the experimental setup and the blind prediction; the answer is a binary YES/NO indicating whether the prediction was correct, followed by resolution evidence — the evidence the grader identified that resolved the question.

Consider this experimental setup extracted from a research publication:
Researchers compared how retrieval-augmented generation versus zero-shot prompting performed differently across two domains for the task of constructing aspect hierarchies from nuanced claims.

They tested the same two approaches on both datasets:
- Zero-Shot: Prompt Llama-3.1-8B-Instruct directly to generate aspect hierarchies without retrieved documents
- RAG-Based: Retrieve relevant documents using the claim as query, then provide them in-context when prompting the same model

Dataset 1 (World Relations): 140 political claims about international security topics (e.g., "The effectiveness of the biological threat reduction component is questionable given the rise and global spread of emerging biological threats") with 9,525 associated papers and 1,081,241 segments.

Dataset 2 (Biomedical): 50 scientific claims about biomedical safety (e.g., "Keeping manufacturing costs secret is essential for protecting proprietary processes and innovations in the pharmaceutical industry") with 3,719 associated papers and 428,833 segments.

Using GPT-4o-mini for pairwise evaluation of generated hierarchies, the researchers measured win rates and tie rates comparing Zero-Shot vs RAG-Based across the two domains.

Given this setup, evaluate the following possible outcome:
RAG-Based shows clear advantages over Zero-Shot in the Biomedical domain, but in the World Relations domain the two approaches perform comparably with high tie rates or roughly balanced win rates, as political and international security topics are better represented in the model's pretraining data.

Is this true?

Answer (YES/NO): NO